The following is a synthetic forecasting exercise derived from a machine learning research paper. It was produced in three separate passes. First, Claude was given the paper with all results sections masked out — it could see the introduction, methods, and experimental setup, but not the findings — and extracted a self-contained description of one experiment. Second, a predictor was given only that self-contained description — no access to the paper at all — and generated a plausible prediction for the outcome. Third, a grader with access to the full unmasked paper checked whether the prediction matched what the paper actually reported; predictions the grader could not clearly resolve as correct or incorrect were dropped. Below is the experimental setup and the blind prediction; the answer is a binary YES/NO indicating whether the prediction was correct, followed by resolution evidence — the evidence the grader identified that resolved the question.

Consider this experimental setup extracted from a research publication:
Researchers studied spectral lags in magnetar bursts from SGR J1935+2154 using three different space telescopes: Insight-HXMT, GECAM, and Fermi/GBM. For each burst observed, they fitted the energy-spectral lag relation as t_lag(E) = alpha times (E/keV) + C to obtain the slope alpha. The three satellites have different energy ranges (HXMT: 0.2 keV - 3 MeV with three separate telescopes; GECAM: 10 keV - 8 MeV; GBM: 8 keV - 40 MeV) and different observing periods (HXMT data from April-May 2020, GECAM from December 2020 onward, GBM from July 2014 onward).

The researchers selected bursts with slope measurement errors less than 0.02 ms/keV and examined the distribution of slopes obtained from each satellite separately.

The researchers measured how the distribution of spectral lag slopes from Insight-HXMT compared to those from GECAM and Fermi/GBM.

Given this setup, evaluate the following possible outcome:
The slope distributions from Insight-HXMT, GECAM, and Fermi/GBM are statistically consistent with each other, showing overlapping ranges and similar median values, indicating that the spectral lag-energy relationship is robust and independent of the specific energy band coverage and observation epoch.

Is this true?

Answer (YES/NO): NO